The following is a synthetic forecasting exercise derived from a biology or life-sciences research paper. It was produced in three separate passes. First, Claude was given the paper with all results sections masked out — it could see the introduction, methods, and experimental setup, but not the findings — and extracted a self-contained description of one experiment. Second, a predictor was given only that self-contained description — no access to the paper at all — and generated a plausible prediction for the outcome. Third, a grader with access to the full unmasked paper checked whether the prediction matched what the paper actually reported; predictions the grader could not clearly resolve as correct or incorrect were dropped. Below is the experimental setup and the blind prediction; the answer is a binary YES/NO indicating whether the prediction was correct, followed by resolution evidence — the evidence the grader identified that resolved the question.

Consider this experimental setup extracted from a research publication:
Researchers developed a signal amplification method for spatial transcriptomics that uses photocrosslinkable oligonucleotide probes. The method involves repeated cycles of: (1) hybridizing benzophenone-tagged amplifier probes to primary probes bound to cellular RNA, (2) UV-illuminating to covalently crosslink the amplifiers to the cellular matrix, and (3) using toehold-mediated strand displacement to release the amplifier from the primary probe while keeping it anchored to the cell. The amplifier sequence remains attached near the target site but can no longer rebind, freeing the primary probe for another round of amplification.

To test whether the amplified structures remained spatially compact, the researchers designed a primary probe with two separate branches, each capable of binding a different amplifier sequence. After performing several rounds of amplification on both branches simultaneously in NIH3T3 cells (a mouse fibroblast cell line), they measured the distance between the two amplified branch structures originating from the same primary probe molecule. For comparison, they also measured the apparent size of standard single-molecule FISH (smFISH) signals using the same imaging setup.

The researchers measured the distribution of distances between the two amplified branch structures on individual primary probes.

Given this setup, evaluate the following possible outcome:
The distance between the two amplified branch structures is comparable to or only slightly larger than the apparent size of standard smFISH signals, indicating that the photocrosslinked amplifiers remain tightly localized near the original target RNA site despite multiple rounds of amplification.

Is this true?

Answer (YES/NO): YES